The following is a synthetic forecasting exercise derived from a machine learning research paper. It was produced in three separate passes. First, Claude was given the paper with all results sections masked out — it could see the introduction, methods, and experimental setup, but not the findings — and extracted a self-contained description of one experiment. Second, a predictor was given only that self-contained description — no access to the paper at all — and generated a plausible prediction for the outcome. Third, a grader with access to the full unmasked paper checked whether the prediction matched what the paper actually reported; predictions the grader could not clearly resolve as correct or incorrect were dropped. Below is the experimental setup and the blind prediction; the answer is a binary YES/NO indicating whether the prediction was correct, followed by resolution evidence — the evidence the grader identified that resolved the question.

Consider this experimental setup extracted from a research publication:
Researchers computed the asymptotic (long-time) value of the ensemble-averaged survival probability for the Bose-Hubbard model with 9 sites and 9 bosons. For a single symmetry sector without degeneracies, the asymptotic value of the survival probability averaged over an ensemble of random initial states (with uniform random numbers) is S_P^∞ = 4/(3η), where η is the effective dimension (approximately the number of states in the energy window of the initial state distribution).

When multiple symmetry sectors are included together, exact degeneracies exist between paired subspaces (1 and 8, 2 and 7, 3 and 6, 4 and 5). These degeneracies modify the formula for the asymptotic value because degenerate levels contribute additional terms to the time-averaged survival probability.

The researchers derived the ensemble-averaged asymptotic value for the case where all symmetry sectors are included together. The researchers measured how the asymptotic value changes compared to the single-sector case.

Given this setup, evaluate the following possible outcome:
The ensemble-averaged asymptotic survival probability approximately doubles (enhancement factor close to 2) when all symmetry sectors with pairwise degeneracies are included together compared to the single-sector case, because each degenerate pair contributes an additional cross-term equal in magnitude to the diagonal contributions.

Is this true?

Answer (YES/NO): NO